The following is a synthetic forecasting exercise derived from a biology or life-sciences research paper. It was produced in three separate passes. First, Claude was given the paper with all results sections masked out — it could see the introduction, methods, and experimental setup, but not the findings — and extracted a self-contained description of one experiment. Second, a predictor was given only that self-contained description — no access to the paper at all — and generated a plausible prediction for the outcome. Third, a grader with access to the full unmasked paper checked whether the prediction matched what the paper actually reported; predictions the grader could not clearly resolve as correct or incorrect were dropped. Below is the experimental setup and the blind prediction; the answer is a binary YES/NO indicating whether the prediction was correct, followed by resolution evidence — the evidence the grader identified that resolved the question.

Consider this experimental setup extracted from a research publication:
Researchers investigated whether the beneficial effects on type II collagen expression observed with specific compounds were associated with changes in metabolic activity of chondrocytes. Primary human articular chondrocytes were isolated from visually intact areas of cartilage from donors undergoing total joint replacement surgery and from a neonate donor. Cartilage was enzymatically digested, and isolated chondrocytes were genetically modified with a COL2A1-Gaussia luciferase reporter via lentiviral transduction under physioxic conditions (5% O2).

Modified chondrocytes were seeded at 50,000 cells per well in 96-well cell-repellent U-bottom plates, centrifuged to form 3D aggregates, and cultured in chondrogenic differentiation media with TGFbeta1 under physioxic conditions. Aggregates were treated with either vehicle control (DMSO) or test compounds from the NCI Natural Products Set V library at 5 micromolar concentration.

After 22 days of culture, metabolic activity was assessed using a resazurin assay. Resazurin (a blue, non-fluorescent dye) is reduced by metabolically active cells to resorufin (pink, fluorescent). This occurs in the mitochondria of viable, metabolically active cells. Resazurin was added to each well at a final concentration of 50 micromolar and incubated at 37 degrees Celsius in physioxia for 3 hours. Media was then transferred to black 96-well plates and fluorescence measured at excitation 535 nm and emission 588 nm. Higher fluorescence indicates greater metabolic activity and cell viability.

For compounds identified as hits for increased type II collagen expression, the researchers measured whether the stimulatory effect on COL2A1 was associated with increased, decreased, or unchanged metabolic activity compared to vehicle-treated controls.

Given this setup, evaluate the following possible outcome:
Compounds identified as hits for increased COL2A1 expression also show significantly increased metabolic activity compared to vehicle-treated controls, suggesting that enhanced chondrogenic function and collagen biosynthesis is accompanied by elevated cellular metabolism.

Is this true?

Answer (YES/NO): NO